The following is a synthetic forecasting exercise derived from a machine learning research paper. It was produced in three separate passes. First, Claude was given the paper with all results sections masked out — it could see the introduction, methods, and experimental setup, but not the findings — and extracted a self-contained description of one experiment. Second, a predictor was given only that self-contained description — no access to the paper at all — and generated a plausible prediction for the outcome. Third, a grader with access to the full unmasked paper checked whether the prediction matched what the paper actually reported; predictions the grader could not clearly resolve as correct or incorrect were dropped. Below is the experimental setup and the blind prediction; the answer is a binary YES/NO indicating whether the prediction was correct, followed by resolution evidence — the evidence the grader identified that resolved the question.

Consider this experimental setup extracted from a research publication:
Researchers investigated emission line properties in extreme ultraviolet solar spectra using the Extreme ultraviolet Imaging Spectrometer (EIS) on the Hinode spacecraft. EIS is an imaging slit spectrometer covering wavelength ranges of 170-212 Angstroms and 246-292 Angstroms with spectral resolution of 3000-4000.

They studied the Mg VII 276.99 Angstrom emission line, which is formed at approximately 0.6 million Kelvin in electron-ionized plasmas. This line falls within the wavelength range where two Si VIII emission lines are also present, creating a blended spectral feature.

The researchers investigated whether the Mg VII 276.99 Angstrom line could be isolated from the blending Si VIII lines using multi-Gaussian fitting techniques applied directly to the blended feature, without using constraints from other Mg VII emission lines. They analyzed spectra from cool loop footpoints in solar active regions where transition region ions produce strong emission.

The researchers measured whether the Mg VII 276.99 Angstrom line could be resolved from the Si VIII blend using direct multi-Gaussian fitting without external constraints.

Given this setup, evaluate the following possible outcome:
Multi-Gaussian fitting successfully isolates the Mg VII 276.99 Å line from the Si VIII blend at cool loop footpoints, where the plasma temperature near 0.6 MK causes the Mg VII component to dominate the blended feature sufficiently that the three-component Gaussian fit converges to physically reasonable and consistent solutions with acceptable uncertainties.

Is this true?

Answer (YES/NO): NO